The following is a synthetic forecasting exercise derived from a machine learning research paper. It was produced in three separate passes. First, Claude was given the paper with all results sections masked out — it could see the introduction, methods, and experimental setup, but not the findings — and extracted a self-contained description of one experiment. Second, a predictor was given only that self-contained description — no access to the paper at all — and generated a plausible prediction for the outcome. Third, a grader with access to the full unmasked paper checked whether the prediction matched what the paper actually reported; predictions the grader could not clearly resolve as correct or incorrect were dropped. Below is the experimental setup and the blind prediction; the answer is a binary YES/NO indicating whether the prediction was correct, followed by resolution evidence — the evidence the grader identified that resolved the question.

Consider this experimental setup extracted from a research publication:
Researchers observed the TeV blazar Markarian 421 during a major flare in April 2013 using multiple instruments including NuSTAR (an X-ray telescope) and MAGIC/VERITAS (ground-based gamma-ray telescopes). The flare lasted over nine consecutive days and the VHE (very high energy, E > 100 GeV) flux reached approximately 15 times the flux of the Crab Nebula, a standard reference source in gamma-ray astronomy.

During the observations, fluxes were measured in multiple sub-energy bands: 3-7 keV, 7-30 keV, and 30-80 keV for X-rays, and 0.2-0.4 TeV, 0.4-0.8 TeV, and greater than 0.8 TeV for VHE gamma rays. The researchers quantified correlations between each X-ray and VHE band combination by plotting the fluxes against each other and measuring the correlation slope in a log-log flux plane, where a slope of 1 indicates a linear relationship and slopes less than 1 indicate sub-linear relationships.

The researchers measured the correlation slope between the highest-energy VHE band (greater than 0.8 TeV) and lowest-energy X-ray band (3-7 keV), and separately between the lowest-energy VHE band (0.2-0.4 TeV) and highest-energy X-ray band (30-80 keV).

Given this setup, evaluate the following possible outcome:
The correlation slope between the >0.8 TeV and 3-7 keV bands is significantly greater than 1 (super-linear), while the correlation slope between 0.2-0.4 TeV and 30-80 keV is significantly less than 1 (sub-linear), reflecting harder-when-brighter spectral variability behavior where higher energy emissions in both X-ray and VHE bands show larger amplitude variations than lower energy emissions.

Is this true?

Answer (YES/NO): NO